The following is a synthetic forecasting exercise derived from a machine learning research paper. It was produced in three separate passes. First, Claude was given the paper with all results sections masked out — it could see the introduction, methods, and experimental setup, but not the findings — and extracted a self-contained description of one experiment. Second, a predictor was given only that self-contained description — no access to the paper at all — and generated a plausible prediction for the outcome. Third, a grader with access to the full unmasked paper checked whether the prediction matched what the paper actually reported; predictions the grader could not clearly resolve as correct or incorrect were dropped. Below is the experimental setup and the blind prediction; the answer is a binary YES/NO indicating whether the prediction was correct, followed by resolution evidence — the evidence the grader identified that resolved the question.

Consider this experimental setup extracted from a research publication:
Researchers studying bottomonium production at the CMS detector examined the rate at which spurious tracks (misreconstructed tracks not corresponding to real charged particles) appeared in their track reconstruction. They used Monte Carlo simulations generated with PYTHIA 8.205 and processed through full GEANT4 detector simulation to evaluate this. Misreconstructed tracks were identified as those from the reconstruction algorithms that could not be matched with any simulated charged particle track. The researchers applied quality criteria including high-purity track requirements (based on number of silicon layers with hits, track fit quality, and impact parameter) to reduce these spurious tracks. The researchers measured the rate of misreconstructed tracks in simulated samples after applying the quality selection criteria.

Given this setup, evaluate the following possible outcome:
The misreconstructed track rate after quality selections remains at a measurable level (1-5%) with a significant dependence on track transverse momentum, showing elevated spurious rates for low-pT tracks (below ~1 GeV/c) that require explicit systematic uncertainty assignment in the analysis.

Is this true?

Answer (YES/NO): NO